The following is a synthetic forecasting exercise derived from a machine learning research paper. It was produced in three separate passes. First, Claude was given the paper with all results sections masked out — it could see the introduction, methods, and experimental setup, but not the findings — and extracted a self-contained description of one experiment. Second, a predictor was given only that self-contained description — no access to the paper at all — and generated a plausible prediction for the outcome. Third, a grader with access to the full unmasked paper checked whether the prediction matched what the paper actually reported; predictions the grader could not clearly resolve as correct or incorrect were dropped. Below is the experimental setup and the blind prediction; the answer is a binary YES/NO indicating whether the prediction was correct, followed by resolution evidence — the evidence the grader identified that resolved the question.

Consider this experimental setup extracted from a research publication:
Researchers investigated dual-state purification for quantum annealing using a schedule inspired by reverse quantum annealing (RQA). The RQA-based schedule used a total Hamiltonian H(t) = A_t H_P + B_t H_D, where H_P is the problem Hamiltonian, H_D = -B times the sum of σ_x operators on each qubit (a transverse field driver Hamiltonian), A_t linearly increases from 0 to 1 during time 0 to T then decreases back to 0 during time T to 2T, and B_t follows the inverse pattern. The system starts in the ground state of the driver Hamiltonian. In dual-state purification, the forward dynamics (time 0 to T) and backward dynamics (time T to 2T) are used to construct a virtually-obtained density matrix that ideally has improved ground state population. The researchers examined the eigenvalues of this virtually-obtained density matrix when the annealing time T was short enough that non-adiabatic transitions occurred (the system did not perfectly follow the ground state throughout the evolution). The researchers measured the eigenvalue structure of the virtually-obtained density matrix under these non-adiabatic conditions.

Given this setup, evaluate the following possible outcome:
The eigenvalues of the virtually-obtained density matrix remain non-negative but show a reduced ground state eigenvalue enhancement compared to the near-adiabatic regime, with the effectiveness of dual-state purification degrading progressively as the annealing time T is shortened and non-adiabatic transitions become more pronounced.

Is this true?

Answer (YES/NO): NO